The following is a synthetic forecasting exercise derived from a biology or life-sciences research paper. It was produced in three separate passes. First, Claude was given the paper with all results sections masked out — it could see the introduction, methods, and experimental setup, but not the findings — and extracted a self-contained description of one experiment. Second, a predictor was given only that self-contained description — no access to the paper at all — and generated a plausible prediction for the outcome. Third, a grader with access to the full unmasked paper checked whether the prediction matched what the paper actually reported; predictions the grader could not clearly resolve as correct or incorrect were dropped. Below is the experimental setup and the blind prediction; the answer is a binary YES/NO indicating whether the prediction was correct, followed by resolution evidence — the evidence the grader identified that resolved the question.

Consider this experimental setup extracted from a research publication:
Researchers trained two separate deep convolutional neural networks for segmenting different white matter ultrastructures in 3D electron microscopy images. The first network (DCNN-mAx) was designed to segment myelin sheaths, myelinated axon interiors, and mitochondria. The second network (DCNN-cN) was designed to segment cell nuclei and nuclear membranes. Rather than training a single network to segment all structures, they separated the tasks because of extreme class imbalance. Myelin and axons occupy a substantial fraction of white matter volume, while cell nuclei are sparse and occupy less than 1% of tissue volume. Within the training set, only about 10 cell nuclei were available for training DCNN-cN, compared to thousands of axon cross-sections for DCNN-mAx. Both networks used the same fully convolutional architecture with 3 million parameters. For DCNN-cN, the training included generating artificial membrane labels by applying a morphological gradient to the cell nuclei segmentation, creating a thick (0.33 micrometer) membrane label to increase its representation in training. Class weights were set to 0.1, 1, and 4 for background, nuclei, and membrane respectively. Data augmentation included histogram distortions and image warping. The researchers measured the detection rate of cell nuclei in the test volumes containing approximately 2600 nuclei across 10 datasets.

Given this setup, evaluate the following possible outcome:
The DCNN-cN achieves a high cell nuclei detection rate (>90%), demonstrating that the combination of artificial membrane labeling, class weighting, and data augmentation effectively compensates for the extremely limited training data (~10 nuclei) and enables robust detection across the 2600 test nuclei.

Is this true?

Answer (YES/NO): YES